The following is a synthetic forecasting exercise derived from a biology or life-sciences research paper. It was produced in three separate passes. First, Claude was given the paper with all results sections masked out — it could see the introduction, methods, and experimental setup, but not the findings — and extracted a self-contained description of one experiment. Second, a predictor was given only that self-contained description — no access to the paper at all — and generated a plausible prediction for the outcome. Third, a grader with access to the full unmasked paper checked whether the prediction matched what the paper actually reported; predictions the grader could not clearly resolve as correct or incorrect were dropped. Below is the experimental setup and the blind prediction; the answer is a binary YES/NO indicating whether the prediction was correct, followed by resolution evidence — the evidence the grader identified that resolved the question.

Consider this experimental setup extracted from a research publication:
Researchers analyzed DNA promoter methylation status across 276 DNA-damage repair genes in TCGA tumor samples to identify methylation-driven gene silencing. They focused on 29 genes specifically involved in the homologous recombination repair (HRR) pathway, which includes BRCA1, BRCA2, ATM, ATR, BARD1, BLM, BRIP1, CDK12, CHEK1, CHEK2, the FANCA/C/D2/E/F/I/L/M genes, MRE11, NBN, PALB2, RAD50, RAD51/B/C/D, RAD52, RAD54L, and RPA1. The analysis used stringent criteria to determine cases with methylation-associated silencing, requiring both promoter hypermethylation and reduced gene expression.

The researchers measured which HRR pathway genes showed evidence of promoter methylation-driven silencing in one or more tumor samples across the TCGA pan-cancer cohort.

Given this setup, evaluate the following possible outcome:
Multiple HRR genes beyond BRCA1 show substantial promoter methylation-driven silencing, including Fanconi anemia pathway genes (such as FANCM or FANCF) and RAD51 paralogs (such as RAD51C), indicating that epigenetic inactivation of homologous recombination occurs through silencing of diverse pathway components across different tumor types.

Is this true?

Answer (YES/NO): NO